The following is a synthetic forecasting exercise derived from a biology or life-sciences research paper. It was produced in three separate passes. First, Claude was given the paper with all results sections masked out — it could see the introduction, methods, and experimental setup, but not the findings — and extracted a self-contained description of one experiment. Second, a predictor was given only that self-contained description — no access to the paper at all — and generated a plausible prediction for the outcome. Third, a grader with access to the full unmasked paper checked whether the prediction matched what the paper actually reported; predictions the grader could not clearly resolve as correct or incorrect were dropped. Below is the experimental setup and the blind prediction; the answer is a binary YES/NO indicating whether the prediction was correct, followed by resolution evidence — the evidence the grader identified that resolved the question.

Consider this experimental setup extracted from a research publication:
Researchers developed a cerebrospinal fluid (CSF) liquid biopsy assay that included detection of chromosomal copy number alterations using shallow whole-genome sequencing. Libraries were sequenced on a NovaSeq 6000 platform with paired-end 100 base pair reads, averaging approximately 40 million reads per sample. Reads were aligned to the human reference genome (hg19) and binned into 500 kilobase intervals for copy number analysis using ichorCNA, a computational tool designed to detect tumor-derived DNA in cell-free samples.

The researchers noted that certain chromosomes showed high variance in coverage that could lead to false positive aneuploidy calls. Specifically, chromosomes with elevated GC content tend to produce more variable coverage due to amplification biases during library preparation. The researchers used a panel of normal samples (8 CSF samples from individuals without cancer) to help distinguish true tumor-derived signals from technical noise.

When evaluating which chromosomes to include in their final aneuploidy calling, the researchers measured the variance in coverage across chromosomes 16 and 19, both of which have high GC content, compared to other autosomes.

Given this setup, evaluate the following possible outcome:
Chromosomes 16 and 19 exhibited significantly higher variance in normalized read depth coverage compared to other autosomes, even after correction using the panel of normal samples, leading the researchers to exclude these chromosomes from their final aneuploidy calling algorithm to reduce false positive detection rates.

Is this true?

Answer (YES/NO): YES